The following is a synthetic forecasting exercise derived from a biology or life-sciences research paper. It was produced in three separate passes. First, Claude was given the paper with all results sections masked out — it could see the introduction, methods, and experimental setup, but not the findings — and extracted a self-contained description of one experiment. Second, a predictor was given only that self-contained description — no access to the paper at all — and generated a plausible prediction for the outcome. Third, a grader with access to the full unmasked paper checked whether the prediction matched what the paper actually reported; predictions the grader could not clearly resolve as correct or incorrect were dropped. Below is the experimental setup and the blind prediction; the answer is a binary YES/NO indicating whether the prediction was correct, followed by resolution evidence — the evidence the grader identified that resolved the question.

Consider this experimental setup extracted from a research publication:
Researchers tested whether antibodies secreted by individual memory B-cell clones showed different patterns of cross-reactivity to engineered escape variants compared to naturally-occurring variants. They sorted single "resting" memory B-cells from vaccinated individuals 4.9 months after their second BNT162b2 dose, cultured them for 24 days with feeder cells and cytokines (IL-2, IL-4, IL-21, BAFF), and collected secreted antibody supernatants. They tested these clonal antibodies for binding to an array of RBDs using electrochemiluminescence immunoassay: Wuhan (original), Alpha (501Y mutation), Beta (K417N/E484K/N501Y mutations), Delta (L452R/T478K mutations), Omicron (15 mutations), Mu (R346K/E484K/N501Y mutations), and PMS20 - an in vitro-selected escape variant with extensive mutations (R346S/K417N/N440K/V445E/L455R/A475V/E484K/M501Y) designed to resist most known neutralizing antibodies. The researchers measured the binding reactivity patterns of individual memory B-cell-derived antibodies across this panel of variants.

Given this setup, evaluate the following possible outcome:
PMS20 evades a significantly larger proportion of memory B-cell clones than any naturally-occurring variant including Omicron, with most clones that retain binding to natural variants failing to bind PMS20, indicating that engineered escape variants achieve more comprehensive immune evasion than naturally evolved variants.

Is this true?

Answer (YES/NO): NO